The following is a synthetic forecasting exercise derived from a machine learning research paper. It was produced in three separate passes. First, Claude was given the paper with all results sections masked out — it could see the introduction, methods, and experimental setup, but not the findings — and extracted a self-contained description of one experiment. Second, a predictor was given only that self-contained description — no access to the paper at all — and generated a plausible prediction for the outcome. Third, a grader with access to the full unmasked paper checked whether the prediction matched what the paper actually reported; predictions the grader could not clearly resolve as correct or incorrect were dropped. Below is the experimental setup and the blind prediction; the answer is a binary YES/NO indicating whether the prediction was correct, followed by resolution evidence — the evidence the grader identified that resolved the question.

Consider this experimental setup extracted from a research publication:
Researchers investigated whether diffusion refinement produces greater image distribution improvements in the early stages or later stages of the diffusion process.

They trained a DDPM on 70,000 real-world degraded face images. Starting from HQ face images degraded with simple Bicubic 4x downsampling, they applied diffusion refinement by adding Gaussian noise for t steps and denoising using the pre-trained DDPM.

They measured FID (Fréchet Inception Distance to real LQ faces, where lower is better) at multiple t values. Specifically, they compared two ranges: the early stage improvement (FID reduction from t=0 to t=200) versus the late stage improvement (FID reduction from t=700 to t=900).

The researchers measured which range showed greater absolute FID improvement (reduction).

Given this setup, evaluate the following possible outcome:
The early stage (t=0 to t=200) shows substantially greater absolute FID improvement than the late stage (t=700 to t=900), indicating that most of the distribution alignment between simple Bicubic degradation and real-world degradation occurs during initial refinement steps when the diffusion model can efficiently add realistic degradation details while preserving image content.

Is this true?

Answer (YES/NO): YES